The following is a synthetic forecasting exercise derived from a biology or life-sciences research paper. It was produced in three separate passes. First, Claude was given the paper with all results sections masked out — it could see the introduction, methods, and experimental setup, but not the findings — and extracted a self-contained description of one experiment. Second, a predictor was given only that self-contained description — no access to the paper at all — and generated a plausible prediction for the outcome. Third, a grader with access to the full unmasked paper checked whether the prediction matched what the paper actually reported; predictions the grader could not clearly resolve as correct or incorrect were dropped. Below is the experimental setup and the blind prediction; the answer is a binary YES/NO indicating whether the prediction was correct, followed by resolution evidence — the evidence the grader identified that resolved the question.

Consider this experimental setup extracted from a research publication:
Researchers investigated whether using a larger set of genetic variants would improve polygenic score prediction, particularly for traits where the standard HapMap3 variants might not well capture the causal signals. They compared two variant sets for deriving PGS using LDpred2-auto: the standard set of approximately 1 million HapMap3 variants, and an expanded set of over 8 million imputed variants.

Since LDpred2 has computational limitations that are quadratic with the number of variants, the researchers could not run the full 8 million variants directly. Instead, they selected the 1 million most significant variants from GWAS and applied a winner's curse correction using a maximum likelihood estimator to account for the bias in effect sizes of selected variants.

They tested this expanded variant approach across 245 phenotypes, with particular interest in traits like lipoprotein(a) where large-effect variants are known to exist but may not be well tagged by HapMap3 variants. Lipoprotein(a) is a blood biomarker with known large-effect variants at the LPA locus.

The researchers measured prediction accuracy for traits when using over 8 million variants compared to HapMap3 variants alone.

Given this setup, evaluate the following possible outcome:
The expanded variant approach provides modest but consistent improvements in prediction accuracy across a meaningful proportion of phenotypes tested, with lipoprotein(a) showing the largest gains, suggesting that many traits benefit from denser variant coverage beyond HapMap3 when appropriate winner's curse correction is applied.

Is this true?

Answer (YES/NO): NO